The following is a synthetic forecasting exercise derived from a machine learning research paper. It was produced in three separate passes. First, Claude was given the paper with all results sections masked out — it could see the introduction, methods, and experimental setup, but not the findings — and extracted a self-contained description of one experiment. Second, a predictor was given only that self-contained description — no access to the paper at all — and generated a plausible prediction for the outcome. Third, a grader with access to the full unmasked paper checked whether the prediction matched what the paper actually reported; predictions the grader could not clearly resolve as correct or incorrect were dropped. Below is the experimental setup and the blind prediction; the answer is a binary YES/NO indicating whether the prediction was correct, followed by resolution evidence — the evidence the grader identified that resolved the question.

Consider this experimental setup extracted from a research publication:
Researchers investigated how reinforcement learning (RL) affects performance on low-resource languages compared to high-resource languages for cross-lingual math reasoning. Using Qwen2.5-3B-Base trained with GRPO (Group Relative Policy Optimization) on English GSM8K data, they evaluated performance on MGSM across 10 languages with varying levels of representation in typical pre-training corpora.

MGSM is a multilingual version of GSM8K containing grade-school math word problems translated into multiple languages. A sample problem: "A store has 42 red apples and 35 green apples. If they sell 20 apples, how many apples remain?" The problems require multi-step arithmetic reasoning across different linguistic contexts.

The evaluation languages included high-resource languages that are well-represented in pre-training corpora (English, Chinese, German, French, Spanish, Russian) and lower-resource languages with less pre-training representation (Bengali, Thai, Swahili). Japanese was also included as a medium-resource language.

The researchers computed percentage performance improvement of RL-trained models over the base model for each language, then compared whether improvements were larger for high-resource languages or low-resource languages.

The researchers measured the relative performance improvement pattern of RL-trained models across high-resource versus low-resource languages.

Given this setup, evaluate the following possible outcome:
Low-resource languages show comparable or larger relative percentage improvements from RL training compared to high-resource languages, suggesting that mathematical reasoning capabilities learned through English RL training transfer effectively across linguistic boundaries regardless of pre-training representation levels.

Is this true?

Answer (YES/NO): NO